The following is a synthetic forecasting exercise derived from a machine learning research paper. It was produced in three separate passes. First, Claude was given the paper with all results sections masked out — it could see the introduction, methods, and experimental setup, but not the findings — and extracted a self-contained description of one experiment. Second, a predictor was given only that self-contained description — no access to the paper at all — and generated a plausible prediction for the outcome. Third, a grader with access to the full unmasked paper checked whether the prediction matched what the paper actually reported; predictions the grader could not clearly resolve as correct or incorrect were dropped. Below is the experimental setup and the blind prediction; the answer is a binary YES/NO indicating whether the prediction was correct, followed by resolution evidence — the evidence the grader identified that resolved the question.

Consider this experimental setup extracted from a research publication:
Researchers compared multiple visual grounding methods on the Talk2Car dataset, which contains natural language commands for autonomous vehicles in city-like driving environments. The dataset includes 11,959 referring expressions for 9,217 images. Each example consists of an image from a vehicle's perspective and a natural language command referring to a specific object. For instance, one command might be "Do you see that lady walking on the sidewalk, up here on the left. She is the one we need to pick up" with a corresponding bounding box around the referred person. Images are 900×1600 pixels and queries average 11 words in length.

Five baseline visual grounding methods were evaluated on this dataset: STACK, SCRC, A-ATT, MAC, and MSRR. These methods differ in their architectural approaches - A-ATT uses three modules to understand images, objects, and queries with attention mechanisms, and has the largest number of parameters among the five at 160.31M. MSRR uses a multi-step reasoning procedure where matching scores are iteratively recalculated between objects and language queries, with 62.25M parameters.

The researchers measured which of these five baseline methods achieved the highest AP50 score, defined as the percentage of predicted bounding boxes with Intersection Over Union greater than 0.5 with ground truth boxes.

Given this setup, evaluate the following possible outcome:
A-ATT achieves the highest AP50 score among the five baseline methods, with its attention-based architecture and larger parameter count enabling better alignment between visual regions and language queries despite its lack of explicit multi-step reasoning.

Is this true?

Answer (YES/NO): NO